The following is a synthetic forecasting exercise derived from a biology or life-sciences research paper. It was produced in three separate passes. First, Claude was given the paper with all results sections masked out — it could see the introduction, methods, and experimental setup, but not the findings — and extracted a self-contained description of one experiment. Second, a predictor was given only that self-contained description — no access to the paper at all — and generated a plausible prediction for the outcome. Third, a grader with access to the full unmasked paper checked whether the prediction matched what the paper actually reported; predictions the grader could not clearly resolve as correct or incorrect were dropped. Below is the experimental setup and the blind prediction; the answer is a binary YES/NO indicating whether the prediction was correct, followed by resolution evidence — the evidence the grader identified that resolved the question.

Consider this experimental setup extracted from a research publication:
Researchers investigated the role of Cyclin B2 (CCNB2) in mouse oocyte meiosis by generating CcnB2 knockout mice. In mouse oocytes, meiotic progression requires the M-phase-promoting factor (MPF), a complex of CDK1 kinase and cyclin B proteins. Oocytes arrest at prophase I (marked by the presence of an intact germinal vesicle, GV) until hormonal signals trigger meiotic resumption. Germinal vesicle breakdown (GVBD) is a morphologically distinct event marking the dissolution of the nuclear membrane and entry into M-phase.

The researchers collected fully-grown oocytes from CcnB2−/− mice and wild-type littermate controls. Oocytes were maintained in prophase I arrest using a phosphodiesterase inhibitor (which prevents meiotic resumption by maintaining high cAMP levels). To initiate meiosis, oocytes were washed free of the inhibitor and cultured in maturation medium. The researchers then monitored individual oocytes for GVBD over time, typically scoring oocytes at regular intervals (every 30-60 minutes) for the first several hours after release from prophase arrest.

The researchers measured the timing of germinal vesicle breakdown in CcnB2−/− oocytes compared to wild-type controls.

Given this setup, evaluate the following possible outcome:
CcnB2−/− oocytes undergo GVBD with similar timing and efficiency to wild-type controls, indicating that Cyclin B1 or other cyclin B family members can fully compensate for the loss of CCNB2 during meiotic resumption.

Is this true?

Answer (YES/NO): NO